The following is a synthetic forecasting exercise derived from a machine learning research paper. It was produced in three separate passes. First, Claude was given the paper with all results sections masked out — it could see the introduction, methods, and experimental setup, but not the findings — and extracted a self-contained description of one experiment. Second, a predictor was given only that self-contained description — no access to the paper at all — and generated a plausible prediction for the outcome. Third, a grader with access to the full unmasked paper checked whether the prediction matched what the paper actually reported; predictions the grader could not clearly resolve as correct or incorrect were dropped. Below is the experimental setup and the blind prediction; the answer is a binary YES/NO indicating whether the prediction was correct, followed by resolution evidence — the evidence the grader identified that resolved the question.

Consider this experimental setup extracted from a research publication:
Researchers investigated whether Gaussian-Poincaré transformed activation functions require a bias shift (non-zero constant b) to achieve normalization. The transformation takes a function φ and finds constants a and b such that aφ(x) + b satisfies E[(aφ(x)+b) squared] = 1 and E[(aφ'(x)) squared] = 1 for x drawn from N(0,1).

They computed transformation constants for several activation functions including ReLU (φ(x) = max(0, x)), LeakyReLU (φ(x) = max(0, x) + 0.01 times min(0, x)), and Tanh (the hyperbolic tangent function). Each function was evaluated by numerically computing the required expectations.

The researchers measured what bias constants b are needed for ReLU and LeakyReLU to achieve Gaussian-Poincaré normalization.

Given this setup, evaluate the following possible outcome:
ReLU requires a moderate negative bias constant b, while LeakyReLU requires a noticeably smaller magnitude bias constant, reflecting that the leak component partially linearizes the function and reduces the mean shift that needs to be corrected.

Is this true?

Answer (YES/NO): NO